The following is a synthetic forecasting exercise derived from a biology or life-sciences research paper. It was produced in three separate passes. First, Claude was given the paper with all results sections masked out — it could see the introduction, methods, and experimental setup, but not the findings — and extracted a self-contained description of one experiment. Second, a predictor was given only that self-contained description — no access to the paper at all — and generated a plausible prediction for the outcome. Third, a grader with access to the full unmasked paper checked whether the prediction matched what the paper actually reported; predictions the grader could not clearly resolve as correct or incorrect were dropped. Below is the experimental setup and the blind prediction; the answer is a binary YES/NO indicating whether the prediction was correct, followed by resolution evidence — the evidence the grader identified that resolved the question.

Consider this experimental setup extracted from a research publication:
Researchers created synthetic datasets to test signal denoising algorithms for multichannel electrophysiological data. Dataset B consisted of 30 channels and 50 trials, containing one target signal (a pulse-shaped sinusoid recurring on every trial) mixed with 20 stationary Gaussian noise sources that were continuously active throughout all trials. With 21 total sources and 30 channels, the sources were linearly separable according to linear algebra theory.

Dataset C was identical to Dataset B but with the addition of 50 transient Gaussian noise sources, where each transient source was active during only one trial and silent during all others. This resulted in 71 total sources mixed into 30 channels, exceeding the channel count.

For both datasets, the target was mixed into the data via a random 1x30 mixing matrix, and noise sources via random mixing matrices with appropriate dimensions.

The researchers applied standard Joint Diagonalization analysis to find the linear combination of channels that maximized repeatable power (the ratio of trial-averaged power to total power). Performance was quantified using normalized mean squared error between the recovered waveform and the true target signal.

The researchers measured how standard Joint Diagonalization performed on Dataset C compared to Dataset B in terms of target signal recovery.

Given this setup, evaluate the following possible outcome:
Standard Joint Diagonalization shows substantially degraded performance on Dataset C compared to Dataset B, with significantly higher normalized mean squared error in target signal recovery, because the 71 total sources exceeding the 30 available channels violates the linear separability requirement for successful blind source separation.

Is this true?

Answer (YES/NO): YES